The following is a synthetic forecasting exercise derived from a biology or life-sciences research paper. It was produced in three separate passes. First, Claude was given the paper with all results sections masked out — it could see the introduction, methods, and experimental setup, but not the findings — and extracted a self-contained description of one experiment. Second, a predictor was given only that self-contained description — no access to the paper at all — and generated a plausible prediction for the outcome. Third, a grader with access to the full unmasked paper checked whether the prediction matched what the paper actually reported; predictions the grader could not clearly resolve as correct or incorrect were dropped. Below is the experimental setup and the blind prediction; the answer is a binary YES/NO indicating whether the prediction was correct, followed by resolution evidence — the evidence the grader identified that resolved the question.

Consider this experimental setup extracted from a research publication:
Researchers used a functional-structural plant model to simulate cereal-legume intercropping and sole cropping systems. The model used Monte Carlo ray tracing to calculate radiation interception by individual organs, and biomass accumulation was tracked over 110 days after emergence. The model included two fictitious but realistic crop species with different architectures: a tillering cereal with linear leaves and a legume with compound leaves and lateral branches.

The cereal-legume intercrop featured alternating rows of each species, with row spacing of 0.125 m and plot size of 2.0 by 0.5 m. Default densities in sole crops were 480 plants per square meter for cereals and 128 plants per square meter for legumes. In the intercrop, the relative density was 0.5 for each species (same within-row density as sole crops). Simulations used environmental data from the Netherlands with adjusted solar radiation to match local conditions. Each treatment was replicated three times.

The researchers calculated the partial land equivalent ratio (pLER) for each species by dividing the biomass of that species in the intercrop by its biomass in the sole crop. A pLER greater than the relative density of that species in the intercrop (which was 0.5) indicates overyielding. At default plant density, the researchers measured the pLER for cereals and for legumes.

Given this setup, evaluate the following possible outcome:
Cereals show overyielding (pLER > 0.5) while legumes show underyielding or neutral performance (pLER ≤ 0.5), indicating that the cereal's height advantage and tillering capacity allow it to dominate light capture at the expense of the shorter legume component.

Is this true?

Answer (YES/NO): YES